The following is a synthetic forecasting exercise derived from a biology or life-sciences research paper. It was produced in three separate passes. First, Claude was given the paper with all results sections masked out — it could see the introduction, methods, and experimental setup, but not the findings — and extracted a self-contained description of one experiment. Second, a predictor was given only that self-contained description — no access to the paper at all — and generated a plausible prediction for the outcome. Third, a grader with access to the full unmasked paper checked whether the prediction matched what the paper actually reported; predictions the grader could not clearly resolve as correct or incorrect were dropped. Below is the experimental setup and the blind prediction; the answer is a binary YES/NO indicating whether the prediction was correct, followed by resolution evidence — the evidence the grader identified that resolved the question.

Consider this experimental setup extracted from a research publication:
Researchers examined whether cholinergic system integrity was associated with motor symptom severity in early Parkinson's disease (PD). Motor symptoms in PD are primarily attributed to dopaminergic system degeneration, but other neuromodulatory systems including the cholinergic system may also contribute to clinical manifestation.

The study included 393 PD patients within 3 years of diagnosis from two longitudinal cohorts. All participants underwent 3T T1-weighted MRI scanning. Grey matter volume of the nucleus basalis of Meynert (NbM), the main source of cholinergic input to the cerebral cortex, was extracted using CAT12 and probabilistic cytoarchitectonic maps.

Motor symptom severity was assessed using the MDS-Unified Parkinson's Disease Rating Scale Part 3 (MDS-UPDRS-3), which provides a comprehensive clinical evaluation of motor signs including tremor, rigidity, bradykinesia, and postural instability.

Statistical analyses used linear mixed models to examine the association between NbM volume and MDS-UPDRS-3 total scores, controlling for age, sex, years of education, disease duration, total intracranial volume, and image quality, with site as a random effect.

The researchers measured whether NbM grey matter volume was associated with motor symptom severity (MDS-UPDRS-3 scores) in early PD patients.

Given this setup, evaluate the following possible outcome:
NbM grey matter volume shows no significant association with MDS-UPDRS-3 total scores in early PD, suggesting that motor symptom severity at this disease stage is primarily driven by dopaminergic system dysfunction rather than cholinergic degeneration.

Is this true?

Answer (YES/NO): NO